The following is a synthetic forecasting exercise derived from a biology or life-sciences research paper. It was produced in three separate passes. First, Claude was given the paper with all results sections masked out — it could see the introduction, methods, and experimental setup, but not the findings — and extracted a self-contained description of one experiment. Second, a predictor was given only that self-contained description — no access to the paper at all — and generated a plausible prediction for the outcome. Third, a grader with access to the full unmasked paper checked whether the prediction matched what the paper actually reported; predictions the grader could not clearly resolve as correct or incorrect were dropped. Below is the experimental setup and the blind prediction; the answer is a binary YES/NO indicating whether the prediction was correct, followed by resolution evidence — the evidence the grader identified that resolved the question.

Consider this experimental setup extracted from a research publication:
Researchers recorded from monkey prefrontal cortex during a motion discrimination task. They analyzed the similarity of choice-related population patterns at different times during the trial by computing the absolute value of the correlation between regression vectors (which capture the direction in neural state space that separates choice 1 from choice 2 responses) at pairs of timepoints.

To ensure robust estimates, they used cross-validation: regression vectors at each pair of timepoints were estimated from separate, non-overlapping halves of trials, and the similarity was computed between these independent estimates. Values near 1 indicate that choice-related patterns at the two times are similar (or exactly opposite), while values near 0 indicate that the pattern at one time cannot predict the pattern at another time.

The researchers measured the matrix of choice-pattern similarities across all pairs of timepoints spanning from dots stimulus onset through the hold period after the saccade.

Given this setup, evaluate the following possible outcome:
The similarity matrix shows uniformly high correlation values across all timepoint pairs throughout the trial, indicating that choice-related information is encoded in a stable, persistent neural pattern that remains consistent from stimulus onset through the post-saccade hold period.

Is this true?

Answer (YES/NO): NO